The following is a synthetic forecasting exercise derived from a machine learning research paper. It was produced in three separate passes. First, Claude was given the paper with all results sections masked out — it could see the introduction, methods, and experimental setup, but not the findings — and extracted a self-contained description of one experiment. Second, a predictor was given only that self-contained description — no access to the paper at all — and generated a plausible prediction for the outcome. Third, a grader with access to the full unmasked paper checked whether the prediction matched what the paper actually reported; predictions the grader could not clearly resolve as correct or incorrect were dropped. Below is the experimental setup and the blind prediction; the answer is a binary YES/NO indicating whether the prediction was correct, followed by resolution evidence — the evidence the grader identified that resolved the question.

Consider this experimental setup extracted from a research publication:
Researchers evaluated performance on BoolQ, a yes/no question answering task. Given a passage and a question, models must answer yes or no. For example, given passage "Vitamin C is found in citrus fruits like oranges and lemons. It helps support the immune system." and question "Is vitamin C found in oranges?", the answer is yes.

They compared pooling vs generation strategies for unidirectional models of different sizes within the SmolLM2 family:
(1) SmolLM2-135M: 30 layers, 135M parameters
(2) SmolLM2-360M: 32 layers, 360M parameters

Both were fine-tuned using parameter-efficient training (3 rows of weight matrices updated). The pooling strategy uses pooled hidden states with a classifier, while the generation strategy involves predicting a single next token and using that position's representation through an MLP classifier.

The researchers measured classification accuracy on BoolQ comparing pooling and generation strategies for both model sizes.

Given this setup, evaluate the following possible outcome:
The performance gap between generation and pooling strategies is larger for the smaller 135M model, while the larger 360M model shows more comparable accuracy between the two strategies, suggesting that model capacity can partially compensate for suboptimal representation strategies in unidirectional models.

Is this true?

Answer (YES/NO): NO